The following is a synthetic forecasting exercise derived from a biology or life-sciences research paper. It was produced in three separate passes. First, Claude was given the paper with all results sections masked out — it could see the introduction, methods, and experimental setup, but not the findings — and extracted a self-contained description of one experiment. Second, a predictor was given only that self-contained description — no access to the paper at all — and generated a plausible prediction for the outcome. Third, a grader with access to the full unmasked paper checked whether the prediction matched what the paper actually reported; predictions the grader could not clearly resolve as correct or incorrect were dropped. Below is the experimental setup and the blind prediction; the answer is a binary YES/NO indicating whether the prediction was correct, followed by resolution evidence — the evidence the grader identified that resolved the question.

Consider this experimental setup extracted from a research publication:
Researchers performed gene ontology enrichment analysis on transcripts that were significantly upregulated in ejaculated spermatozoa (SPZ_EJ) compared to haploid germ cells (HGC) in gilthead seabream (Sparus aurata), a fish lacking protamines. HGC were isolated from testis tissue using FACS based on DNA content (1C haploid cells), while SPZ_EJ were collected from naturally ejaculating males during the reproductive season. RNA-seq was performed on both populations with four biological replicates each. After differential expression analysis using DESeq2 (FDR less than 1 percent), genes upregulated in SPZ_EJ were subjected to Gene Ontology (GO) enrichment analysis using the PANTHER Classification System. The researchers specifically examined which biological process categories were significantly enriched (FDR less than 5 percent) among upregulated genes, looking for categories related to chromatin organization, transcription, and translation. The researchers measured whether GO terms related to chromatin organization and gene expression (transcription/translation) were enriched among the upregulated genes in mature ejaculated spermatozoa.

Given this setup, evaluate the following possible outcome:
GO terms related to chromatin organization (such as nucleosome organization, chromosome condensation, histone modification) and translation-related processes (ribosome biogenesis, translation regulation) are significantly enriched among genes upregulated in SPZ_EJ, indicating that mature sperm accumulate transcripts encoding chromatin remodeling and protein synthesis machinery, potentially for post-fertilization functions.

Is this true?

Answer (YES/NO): NO